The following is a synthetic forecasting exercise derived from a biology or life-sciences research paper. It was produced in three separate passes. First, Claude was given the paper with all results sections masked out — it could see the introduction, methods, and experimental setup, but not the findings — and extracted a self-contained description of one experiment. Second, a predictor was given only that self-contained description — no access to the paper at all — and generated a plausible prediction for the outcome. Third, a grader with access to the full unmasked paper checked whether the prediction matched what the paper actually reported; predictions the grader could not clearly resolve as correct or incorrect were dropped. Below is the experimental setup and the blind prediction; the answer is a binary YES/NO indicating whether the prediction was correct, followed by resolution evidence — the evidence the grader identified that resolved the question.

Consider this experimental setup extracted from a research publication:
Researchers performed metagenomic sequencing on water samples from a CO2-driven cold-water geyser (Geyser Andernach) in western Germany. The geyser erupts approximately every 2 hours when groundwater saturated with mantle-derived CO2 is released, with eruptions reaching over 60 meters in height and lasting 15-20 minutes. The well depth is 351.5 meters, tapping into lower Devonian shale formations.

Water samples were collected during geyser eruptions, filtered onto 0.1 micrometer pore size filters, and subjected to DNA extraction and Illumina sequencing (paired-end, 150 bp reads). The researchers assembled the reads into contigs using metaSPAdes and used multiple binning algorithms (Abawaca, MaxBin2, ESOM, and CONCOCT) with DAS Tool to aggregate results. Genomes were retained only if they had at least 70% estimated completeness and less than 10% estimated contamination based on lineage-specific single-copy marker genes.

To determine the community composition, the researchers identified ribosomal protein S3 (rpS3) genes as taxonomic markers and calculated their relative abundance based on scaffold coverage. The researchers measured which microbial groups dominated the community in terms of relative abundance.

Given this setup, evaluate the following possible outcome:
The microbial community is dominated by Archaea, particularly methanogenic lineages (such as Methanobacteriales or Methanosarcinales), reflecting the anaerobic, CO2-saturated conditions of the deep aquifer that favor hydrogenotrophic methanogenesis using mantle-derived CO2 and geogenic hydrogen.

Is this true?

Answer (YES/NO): NO